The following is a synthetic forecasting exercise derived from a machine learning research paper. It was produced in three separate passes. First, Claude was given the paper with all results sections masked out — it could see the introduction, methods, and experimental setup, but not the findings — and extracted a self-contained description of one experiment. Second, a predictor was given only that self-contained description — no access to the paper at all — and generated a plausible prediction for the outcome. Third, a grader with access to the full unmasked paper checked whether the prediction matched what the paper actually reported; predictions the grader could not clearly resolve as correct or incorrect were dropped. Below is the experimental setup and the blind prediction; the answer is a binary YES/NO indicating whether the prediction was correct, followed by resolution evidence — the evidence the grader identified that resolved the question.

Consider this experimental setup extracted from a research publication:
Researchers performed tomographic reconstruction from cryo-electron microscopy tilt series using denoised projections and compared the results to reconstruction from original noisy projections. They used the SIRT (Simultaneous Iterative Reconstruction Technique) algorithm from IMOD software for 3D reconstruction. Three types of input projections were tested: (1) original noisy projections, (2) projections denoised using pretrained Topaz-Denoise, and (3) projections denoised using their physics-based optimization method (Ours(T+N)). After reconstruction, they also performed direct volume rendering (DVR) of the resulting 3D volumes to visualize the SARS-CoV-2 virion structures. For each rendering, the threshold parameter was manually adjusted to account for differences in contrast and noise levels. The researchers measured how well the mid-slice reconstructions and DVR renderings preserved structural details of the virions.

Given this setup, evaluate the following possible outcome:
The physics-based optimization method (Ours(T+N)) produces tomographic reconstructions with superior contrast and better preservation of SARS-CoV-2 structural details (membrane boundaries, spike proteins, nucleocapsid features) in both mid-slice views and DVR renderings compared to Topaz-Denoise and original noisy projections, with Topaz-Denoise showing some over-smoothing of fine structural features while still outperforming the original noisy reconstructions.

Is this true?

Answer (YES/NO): NO